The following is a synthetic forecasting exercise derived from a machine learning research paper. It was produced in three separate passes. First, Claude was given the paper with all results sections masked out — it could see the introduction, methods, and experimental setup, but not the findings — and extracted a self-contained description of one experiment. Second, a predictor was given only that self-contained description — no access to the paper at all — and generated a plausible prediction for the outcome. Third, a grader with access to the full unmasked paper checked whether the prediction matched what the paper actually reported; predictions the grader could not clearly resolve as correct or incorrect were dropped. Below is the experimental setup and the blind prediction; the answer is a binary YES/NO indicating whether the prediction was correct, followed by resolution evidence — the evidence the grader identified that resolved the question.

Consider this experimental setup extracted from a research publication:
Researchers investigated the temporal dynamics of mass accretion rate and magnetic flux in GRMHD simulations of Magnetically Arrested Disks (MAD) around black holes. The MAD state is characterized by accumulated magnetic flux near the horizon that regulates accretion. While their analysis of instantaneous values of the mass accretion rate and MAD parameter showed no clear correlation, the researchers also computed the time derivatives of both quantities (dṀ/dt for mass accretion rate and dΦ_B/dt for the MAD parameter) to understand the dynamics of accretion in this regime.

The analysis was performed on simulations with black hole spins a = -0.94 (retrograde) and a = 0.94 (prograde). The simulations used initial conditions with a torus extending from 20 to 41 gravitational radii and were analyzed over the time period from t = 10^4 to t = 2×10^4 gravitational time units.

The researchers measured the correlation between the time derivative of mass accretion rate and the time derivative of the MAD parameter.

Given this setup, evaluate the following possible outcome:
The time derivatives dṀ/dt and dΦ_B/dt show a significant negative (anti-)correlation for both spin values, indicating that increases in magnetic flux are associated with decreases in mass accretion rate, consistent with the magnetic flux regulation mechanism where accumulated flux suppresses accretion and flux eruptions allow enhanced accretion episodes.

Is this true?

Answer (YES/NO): YES